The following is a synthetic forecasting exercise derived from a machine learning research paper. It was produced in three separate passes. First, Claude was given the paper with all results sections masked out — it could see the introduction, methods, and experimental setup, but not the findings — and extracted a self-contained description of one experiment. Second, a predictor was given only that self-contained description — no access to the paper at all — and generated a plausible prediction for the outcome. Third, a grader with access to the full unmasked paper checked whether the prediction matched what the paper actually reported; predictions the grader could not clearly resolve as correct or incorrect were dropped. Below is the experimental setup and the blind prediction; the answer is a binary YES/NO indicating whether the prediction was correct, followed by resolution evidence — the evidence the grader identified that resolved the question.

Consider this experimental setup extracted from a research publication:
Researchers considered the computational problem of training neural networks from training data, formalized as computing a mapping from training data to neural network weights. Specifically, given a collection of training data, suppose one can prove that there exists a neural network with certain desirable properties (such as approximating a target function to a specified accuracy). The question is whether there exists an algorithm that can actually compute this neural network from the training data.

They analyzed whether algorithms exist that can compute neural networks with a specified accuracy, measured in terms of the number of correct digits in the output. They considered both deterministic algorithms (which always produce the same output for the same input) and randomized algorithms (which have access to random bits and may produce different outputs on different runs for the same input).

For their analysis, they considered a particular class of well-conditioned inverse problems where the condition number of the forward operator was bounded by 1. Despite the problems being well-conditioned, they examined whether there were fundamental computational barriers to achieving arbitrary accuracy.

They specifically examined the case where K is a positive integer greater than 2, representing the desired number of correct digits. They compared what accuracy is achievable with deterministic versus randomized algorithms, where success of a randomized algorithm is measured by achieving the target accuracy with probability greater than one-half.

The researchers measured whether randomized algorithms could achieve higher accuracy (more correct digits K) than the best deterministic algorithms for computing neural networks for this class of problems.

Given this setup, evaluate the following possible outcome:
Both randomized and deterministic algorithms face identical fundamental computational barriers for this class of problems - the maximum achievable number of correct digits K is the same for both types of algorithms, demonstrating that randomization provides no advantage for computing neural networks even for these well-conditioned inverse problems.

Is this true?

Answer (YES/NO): YES